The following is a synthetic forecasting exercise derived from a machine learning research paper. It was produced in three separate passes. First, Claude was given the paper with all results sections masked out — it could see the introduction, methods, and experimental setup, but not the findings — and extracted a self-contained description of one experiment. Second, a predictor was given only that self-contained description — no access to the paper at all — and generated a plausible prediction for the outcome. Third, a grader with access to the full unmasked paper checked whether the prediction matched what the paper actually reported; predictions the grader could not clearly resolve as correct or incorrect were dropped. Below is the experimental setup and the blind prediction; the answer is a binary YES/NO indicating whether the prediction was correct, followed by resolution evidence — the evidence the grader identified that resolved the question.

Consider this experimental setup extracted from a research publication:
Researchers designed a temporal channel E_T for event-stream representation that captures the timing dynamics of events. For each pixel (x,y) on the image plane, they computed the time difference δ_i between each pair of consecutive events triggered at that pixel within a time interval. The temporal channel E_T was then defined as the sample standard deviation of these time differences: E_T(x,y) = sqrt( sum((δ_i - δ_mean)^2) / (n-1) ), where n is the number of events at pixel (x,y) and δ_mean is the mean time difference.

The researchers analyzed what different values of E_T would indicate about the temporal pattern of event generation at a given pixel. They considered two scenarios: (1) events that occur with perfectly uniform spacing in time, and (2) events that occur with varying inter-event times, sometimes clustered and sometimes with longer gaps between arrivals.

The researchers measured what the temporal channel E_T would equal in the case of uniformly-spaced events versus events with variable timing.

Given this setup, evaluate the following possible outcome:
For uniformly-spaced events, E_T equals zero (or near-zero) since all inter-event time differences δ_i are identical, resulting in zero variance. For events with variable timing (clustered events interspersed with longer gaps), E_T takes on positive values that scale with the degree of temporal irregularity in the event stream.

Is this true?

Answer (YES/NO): YES